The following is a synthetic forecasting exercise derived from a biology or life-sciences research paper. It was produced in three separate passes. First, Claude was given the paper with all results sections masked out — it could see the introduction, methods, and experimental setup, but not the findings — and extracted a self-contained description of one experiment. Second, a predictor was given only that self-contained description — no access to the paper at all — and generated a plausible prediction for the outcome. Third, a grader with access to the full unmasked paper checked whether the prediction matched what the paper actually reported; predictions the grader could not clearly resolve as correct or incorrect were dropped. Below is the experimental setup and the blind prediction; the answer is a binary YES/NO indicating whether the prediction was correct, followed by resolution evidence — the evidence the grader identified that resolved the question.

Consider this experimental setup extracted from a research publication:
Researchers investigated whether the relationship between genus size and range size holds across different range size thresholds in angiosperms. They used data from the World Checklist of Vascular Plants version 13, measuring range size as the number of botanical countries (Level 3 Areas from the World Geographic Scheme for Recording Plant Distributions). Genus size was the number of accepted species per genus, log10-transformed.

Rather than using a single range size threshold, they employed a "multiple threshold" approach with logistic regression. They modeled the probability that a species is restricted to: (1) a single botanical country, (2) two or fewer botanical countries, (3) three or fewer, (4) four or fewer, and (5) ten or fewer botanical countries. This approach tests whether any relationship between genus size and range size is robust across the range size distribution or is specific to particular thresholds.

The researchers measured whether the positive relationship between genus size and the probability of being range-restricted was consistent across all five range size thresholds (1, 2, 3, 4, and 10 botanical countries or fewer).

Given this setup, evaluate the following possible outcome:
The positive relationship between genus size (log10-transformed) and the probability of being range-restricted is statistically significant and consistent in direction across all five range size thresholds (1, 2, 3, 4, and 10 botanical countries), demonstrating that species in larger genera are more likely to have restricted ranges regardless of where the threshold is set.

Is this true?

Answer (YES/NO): YES